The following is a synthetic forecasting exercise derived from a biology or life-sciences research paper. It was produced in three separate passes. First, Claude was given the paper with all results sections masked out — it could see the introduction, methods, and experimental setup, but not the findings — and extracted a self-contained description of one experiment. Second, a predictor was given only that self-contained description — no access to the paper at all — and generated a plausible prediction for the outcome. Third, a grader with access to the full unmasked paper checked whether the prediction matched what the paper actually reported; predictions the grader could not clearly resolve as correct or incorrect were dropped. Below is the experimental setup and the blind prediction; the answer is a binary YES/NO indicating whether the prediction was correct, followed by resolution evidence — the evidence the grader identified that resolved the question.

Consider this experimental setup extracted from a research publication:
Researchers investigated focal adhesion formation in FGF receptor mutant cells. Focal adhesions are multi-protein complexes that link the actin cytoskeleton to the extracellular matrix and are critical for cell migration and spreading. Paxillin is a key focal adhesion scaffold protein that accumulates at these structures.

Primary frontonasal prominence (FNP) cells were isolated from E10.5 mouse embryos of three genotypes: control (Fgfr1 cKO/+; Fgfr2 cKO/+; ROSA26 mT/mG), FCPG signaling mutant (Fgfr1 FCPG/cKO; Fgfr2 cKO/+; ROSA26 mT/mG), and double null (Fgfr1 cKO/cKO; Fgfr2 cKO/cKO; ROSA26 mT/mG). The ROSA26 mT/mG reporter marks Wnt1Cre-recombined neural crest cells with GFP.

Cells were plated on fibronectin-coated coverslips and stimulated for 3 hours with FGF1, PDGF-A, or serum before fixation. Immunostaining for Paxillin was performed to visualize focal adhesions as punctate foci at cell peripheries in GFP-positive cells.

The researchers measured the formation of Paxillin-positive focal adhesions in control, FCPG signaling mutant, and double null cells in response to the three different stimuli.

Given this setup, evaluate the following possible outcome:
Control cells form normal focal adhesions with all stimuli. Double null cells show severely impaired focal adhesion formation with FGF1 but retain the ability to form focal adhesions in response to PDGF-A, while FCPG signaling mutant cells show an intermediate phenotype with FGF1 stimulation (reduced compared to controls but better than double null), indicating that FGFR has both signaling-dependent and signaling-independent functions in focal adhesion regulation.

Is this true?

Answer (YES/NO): NO